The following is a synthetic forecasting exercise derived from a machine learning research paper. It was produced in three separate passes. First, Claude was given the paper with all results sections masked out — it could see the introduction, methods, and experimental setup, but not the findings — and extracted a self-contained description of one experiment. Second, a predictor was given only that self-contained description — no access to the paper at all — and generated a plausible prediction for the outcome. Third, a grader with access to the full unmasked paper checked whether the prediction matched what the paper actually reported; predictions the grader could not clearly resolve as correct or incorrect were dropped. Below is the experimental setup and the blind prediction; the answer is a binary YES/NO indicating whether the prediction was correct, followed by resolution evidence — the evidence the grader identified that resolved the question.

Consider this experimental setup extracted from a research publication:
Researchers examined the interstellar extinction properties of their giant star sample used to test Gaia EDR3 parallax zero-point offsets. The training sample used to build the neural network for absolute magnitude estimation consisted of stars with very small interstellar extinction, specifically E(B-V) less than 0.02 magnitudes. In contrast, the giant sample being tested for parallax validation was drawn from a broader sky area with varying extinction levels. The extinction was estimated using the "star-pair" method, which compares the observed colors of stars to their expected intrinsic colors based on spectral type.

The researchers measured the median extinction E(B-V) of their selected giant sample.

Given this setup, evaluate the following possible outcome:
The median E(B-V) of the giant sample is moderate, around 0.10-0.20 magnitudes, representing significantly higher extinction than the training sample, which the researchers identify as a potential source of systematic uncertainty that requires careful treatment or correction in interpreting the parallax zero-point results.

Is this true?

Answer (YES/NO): NO